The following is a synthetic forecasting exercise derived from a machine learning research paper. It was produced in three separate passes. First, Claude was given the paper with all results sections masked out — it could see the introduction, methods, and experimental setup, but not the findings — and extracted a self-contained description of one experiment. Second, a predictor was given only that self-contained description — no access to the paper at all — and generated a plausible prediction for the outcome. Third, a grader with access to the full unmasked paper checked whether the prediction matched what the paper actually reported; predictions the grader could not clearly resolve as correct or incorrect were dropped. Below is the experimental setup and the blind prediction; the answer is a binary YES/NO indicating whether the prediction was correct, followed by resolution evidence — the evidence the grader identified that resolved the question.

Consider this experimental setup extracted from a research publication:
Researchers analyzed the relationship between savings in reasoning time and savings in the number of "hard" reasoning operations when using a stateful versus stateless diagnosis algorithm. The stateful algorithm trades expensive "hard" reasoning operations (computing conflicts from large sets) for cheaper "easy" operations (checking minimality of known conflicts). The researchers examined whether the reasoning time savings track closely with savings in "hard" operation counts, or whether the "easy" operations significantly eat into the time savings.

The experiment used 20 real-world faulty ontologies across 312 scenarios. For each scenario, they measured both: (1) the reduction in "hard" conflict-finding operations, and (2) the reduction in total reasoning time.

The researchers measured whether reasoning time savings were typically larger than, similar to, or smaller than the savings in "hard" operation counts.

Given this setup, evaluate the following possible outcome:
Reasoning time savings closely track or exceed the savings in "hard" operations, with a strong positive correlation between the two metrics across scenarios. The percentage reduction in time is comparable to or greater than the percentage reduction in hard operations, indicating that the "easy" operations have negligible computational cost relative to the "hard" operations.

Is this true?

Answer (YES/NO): NO